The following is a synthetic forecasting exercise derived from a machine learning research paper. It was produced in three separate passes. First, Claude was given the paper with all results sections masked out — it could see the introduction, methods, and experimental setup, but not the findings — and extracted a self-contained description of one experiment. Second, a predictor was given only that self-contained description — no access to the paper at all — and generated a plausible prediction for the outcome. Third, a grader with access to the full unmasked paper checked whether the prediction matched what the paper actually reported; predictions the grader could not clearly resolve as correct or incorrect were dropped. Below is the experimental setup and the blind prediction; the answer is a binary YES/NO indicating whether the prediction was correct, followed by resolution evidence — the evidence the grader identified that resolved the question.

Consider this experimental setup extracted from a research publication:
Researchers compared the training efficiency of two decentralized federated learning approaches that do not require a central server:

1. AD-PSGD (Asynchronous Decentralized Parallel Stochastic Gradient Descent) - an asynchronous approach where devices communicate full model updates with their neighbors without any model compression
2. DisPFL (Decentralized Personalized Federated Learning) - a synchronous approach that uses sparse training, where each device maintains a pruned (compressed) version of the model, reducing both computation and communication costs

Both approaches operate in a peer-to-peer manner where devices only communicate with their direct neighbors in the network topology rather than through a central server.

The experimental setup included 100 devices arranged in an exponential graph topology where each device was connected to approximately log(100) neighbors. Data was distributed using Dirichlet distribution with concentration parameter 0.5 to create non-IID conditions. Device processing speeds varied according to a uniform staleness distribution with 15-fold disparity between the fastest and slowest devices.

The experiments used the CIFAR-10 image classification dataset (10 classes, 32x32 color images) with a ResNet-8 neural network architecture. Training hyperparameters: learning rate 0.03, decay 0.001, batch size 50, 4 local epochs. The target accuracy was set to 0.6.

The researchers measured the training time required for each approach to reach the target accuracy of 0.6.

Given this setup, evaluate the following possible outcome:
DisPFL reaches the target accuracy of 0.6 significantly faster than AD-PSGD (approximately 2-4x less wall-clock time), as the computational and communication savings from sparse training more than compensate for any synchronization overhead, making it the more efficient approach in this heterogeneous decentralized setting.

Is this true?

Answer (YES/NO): NO